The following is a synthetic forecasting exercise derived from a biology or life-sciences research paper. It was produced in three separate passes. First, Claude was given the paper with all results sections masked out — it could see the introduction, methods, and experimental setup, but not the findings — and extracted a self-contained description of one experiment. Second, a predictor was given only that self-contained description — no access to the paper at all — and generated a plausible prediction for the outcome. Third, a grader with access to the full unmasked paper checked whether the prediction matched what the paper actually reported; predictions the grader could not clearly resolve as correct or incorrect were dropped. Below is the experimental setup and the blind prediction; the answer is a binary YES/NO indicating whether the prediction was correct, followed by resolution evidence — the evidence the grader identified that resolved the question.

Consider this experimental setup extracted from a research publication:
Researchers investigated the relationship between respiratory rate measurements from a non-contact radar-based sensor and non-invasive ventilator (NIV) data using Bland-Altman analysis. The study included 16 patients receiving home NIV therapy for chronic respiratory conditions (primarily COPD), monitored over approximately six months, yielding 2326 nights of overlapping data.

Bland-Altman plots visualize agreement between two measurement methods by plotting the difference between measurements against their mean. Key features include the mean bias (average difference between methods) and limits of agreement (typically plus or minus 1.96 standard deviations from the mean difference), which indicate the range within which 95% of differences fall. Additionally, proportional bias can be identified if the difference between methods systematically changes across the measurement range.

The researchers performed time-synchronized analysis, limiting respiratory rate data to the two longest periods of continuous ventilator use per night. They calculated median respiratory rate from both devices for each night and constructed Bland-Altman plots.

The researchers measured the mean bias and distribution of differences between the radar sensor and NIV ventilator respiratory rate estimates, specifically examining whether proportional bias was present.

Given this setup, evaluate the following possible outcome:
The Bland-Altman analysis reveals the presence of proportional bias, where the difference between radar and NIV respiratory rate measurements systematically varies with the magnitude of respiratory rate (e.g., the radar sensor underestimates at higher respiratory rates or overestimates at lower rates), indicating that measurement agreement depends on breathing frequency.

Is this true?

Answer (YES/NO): YES